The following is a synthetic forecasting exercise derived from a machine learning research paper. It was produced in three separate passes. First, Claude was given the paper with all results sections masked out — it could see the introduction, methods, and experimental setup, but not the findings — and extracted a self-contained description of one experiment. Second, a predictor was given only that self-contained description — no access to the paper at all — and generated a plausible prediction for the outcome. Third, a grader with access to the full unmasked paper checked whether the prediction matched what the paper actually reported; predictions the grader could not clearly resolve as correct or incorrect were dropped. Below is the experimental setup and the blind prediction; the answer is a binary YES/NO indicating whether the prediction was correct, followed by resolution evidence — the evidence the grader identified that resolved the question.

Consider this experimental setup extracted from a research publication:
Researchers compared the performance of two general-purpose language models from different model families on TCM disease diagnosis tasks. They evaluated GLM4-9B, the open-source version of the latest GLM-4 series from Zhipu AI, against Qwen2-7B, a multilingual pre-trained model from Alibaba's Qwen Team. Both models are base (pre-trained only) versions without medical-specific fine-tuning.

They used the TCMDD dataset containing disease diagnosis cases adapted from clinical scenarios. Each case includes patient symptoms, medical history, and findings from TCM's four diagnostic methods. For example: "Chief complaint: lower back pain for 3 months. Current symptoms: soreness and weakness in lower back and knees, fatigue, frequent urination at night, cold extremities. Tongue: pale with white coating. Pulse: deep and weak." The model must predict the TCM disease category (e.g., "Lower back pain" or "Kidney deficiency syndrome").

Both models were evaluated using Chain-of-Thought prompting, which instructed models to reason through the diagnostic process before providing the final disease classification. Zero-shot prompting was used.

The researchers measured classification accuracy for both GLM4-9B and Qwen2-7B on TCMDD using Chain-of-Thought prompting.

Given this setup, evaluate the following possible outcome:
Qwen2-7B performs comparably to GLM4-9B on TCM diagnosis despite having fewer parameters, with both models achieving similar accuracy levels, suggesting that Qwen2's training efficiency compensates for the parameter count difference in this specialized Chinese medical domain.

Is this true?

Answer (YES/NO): YES